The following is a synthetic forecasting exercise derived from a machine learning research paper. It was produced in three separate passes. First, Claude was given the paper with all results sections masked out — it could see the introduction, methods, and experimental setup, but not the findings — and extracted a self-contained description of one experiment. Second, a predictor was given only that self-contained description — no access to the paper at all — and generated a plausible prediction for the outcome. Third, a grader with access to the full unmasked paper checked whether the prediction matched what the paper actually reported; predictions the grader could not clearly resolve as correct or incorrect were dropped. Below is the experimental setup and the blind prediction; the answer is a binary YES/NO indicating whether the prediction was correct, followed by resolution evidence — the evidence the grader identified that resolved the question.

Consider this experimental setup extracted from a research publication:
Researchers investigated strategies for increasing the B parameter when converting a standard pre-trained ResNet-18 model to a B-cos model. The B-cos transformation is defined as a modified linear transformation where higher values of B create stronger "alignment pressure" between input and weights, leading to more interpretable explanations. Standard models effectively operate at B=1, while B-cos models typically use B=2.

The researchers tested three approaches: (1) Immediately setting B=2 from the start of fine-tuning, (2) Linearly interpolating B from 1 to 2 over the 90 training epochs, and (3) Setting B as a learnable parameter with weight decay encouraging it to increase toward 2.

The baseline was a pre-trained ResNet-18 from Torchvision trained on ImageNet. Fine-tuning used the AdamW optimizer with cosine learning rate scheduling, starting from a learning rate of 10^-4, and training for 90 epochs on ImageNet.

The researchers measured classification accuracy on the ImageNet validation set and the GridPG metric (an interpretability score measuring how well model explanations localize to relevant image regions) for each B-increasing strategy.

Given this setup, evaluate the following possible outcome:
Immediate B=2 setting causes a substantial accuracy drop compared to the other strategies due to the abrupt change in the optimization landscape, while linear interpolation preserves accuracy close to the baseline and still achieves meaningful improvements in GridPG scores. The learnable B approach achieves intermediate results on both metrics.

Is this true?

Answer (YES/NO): NO